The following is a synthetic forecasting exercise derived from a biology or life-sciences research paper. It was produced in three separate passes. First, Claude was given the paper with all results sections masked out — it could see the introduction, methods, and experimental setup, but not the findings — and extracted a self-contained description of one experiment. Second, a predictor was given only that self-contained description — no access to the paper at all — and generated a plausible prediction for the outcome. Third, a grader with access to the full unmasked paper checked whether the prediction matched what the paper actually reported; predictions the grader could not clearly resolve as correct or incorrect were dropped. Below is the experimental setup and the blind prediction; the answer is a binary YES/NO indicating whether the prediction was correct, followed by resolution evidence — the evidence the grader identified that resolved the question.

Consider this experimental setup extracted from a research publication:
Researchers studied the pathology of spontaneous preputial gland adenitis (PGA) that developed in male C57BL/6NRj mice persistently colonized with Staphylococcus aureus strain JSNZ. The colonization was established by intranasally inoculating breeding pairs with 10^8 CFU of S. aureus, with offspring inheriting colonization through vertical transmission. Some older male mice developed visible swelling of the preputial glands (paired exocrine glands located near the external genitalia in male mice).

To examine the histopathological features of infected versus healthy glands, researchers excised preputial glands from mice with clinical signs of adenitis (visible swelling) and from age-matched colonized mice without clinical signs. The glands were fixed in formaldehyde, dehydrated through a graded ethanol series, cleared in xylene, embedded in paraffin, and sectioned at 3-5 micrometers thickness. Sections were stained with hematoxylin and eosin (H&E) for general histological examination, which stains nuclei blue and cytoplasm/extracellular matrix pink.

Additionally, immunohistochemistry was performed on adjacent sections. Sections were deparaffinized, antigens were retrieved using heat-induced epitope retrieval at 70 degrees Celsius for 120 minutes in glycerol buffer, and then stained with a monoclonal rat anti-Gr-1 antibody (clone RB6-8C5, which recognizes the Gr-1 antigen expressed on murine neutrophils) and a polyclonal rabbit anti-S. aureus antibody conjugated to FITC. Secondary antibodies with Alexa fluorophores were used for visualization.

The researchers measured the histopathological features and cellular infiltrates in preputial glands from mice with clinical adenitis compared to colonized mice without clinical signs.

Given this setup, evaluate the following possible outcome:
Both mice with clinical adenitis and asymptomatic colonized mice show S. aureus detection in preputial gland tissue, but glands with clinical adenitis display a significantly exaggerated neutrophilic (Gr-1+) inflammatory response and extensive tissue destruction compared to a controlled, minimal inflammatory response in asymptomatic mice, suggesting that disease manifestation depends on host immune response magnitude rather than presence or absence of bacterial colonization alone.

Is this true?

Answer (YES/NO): NO